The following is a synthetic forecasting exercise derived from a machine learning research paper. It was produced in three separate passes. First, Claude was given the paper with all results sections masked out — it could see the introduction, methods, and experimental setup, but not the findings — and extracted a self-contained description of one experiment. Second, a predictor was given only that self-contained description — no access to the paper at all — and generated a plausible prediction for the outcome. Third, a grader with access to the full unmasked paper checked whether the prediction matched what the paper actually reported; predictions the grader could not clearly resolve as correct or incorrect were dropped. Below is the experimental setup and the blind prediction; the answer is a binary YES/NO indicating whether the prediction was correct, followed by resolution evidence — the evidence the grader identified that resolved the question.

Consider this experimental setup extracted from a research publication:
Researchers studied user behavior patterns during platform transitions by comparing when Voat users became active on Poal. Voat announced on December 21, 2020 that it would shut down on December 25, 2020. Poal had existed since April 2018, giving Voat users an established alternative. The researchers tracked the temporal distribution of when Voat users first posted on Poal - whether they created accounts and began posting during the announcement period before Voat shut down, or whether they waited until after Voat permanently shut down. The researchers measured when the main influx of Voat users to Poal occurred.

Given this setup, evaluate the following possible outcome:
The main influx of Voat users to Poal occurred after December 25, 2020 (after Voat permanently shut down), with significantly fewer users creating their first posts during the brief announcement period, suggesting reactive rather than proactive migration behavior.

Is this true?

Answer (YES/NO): NO